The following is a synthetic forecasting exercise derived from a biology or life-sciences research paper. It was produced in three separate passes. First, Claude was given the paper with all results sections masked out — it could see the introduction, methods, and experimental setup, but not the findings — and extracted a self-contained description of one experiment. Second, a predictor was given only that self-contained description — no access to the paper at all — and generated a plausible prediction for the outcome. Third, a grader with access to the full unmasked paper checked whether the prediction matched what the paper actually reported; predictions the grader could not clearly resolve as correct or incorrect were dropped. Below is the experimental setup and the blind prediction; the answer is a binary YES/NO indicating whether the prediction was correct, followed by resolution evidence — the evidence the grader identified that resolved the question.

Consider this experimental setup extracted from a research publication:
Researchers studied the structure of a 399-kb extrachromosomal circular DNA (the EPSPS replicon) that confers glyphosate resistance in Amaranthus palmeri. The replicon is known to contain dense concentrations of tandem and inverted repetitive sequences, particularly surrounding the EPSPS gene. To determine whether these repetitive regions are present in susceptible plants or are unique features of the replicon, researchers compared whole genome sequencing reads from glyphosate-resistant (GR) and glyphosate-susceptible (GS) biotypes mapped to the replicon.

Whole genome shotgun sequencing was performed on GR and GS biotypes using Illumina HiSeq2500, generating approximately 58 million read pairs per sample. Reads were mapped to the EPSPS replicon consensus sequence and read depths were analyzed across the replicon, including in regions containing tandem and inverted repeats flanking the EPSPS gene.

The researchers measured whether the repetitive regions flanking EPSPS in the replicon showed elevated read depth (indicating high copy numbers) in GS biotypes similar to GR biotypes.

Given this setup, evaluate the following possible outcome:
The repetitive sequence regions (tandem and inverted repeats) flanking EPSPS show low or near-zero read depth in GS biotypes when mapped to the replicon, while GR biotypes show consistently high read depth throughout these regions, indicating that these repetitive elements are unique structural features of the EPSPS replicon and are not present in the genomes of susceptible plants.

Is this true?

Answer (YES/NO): NO